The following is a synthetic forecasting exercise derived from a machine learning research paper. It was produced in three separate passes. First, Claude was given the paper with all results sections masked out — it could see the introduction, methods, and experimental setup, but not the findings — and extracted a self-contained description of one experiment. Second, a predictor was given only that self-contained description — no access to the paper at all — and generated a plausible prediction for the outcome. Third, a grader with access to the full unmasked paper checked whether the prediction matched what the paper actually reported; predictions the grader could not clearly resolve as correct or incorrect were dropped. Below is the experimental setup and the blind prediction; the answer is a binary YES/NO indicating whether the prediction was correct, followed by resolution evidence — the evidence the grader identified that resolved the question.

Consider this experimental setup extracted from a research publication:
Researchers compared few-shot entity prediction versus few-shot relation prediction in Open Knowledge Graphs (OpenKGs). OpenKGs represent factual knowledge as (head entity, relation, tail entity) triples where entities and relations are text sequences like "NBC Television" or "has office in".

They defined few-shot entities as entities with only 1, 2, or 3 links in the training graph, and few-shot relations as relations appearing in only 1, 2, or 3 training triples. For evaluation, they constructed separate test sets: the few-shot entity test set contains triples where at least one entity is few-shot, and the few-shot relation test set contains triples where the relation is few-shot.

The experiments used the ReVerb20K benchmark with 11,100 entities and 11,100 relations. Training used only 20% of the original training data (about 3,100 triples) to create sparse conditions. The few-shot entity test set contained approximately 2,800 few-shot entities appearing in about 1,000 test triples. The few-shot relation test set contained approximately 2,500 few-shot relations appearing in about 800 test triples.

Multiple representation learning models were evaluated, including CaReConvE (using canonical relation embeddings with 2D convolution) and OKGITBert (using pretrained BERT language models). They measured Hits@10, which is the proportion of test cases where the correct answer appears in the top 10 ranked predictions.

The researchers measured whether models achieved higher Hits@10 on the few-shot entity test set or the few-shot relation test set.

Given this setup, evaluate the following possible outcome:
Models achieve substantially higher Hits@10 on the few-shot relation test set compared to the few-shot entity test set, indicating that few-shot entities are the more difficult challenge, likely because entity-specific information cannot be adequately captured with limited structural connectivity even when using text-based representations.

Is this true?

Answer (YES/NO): NO